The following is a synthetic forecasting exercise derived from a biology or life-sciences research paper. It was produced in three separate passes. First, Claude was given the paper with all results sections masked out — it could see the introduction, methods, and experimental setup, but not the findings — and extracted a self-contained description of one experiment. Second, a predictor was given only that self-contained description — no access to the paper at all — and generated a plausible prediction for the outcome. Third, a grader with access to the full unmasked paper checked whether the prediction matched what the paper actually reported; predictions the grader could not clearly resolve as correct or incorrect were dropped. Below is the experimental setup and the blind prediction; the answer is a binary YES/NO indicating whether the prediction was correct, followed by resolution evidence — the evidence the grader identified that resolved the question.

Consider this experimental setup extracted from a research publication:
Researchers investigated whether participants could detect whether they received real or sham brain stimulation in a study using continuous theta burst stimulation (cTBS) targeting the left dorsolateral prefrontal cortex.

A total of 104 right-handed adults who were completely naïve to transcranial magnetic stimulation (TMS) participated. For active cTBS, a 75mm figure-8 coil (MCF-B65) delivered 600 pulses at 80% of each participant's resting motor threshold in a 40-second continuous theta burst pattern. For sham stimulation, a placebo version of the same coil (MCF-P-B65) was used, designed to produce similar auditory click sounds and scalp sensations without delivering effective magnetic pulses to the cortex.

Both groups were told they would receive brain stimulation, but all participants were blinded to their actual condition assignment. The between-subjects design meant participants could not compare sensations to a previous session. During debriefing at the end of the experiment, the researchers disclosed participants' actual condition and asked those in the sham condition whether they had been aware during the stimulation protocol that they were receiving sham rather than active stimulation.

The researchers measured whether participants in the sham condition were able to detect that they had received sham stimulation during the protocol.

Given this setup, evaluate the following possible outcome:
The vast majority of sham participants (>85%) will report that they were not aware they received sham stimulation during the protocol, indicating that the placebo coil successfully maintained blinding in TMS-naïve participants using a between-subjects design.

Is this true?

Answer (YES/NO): YES